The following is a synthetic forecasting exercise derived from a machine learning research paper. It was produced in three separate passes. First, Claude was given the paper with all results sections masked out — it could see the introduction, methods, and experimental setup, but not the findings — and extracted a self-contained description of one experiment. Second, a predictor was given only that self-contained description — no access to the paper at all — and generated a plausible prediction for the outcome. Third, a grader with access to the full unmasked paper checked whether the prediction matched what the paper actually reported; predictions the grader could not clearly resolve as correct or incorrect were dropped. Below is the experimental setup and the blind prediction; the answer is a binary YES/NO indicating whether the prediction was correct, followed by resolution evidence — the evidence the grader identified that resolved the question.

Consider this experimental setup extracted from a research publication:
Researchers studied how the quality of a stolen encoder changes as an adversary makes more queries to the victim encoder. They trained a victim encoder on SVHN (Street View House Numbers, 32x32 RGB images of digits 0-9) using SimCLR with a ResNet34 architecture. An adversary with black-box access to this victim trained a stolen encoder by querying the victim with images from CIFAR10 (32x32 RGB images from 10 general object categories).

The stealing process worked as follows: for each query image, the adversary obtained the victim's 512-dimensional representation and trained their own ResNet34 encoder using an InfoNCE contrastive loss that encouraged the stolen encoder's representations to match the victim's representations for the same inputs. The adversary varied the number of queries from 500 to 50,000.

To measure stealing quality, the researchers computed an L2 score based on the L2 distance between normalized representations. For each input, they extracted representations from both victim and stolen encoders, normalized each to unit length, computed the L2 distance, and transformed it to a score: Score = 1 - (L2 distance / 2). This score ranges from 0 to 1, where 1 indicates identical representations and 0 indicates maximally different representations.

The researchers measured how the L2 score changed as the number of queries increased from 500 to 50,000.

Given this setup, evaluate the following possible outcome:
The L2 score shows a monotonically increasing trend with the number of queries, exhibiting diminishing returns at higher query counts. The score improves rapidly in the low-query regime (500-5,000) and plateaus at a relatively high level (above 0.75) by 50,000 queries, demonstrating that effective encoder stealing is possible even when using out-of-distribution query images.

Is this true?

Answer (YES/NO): NO